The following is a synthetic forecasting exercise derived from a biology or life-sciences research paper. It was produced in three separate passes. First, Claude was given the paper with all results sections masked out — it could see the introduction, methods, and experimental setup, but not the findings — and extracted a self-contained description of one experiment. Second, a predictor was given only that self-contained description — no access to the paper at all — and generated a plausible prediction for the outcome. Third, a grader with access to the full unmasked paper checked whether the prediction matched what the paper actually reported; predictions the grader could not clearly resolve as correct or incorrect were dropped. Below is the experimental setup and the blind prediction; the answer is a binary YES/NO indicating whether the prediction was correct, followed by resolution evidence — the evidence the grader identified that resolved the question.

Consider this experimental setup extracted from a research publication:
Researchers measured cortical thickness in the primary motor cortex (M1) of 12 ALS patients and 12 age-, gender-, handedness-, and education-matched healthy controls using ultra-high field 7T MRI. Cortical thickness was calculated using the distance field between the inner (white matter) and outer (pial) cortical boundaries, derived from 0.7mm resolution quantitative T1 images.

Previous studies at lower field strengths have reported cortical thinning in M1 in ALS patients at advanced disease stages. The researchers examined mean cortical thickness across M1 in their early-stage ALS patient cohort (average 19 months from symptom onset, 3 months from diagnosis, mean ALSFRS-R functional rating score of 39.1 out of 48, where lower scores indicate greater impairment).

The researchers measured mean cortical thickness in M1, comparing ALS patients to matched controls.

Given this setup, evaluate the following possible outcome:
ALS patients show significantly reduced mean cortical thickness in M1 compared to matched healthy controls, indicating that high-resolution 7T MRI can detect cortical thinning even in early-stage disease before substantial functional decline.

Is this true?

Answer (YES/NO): NO